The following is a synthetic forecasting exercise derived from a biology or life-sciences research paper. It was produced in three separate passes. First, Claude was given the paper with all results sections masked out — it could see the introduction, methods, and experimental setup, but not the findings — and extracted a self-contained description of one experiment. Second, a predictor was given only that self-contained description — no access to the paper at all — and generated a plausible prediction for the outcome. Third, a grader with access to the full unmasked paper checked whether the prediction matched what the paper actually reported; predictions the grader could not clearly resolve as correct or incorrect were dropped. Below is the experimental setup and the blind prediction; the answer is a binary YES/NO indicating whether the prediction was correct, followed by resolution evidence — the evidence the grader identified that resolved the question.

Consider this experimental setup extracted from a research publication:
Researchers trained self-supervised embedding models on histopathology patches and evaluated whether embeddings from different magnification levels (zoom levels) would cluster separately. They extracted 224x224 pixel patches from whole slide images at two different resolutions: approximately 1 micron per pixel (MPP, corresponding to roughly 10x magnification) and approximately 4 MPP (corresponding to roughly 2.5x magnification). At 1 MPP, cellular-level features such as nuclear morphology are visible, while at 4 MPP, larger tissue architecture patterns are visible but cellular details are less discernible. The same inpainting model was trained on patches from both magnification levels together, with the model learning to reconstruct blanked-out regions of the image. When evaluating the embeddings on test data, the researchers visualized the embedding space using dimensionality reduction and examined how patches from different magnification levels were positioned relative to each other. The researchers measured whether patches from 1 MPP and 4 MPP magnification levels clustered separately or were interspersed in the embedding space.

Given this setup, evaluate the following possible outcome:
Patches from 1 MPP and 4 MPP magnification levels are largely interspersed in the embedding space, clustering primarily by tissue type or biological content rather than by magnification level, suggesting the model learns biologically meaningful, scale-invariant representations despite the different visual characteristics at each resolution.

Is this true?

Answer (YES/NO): NO